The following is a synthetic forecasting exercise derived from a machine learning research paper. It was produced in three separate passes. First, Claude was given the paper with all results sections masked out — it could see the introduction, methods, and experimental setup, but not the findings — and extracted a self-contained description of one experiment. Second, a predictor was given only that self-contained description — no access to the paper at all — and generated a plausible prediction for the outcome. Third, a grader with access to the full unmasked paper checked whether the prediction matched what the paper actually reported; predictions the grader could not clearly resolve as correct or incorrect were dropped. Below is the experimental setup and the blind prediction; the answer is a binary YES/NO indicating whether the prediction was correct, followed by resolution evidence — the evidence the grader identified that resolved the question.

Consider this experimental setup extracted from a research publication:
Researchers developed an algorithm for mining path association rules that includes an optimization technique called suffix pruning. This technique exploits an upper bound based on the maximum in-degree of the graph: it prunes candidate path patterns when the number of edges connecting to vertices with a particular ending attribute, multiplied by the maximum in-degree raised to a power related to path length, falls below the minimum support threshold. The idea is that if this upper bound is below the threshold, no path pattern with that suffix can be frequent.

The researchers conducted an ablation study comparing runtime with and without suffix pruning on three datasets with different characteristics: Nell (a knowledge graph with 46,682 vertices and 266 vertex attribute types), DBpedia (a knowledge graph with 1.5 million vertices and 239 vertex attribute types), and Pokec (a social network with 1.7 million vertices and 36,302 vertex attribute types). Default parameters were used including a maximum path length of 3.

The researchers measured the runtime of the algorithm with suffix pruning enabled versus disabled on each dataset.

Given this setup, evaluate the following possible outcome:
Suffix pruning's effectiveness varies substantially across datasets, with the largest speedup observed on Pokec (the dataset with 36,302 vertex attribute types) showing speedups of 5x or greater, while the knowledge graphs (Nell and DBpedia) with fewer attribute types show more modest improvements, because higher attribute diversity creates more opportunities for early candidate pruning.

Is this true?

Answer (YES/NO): NO